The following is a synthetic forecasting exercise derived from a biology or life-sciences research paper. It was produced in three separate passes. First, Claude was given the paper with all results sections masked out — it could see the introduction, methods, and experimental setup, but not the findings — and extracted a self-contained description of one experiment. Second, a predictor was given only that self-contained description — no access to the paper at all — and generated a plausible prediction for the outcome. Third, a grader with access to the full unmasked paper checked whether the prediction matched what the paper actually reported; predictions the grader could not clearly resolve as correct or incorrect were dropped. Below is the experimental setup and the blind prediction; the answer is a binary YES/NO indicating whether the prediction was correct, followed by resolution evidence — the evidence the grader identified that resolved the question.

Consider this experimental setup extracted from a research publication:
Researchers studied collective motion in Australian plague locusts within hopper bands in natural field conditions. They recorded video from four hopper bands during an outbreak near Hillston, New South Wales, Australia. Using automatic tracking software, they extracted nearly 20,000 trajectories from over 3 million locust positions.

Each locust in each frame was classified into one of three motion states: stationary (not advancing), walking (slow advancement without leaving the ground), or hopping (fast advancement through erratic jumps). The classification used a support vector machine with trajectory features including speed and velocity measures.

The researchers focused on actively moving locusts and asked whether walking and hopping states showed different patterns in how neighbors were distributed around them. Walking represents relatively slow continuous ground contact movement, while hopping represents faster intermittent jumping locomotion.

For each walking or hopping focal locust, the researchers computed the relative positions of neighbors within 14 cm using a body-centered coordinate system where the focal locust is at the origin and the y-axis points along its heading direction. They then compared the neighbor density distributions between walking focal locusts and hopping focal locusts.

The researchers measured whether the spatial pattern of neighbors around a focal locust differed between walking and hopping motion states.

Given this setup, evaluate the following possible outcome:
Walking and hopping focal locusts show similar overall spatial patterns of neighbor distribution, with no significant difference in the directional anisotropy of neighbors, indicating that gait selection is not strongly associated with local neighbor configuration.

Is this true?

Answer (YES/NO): NO